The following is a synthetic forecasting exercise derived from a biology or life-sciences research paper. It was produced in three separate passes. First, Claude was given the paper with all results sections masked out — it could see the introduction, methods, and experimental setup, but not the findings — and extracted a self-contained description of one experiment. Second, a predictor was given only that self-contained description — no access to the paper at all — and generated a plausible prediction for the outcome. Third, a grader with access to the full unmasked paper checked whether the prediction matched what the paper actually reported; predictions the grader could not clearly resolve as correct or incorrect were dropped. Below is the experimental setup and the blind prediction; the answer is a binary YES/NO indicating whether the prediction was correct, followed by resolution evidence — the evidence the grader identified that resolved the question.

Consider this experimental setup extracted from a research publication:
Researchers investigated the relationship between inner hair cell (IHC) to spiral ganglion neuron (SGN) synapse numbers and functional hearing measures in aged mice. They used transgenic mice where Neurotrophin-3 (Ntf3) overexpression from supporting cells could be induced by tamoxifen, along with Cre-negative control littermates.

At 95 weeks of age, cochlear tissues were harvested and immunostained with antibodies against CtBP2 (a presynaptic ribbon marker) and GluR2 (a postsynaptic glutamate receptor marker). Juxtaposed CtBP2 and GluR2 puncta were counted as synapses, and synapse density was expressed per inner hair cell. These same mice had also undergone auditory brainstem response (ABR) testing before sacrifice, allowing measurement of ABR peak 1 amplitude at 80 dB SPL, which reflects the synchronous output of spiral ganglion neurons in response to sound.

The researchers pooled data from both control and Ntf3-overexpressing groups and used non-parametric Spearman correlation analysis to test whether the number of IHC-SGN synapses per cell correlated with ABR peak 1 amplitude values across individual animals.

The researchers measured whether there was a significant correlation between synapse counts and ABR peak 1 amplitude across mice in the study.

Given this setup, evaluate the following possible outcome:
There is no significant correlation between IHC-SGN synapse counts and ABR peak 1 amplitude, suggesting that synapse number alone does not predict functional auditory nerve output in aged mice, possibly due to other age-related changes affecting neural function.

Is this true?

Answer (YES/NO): NO